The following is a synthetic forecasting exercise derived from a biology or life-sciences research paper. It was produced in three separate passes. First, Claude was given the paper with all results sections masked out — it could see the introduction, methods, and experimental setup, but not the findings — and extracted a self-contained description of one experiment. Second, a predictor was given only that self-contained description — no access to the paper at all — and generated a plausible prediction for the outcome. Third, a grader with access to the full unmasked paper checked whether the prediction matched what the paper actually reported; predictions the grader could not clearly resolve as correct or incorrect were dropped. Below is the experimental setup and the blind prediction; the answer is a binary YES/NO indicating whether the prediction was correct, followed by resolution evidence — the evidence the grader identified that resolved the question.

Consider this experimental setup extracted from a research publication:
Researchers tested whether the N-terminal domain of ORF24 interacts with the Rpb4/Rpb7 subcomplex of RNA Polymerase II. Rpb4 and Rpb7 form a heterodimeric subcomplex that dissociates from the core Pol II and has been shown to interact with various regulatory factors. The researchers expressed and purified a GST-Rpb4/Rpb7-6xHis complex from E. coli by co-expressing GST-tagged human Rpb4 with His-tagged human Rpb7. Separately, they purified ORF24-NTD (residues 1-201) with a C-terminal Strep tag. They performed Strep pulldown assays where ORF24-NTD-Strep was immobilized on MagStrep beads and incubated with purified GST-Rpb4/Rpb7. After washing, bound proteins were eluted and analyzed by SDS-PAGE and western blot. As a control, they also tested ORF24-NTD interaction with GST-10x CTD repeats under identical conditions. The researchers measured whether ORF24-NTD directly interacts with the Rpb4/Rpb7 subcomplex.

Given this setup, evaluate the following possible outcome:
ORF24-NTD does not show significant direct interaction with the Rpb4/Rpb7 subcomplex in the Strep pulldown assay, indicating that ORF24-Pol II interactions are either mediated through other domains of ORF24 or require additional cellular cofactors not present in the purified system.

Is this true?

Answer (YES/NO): NO